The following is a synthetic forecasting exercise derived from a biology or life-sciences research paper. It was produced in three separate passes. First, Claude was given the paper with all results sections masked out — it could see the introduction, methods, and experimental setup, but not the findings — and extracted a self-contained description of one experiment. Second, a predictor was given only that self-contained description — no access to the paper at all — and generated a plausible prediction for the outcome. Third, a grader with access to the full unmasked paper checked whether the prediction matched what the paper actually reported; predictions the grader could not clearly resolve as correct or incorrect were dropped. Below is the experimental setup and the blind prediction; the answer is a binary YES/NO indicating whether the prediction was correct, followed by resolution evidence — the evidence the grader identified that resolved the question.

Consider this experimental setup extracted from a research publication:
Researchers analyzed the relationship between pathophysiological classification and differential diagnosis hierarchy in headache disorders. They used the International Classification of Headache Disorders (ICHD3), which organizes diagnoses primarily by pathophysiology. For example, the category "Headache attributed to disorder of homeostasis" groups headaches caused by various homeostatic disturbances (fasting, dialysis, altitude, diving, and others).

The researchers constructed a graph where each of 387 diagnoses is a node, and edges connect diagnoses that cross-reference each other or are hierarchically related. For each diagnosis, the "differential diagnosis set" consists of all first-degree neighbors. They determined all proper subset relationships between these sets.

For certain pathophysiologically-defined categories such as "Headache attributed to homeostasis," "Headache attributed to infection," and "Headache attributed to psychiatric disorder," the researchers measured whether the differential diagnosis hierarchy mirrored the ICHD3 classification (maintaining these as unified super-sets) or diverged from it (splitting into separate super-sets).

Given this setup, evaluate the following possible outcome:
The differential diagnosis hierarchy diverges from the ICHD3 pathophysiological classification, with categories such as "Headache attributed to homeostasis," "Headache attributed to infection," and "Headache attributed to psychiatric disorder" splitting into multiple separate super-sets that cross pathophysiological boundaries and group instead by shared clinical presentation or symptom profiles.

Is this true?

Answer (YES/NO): NO